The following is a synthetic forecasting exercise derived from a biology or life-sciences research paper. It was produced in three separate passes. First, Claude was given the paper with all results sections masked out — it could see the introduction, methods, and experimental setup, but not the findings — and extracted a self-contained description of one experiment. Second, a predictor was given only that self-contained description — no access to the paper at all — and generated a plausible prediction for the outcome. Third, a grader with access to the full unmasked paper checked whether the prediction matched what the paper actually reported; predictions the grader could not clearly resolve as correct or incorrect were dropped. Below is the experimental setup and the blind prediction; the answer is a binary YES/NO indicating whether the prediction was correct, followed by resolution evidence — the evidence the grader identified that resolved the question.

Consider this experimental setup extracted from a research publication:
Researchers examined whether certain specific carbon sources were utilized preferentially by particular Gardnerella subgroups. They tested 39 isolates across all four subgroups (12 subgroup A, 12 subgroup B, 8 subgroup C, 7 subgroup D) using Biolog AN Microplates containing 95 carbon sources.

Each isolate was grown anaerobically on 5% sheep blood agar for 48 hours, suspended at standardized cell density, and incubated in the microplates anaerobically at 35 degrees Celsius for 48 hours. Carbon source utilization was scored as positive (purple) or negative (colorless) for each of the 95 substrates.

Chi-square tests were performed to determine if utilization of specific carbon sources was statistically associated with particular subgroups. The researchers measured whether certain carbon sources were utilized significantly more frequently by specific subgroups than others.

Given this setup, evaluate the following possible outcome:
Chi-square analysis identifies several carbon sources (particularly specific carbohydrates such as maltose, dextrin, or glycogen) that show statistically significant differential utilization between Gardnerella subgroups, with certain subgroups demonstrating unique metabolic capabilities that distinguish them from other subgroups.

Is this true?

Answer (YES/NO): NO